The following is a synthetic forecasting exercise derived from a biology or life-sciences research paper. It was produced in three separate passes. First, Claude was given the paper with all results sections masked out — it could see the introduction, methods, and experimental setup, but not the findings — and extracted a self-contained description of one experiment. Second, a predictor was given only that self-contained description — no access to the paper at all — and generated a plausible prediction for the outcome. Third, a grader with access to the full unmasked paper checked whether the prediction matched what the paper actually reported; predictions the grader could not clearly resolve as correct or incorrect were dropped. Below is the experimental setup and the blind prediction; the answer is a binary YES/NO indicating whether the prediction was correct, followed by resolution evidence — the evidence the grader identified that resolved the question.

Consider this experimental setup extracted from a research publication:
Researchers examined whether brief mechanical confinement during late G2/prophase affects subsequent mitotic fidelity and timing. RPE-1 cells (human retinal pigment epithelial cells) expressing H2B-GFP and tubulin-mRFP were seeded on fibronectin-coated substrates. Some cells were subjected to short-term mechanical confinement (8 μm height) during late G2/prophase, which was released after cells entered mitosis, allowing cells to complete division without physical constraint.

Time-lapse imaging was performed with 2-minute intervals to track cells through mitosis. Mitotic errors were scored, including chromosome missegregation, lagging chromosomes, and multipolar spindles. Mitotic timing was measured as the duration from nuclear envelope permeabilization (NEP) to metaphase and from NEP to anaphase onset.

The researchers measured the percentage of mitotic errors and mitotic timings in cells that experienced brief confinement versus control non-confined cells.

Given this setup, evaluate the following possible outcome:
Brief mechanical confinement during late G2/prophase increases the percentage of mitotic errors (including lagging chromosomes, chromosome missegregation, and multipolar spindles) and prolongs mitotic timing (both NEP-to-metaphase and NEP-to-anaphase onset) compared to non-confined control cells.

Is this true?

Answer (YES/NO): YES